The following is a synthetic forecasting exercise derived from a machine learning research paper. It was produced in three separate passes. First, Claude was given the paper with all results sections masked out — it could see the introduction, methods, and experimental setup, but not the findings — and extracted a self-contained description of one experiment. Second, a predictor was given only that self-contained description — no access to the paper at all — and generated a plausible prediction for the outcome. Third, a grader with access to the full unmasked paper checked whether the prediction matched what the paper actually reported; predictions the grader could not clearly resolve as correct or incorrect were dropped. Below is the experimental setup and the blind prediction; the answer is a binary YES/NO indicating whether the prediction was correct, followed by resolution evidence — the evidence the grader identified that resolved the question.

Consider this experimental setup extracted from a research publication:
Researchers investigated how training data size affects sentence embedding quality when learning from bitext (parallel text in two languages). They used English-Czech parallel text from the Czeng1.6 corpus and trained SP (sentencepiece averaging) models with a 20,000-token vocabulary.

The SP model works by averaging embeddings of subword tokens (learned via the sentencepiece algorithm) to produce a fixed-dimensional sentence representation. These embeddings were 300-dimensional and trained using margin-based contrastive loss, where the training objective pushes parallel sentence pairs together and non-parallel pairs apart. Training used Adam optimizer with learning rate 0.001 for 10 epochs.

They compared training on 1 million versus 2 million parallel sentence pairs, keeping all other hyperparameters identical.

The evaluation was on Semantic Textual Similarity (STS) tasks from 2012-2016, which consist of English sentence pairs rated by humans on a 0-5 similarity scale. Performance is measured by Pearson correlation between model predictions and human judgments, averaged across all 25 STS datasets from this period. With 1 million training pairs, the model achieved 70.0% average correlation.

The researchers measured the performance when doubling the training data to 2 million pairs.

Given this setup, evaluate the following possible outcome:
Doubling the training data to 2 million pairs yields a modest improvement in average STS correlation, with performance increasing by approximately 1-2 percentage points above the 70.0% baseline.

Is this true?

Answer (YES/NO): YES